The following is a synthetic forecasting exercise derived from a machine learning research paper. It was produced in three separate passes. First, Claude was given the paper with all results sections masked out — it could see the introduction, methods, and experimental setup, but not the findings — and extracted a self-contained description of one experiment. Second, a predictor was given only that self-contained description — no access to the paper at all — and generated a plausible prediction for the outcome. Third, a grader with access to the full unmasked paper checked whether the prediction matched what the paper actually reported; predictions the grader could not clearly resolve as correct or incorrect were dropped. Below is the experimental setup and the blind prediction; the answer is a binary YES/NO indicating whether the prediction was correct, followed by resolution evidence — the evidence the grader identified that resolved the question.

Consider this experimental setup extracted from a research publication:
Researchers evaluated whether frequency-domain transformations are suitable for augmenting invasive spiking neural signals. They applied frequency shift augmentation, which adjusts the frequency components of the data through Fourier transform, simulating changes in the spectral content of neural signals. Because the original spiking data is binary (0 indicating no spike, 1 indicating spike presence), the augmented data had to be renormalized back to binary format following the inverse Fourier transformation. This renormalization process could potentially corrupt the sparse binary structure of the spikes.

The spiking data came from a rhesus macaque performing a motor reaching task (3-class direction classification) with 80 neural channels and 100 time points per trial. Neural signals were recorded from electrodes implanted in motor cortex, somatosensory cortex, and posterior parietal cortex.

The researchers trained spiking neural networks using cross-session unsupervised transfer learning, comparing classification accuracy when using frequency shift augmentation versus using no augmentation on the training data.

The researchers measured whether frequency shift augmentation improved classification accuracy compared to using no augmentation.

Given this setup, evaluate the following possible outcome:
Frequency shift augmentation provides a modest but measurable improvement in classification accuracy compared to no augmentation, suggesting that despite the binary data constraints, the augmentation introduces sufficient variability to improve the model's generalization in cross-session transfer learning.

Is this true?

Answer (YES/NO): NO